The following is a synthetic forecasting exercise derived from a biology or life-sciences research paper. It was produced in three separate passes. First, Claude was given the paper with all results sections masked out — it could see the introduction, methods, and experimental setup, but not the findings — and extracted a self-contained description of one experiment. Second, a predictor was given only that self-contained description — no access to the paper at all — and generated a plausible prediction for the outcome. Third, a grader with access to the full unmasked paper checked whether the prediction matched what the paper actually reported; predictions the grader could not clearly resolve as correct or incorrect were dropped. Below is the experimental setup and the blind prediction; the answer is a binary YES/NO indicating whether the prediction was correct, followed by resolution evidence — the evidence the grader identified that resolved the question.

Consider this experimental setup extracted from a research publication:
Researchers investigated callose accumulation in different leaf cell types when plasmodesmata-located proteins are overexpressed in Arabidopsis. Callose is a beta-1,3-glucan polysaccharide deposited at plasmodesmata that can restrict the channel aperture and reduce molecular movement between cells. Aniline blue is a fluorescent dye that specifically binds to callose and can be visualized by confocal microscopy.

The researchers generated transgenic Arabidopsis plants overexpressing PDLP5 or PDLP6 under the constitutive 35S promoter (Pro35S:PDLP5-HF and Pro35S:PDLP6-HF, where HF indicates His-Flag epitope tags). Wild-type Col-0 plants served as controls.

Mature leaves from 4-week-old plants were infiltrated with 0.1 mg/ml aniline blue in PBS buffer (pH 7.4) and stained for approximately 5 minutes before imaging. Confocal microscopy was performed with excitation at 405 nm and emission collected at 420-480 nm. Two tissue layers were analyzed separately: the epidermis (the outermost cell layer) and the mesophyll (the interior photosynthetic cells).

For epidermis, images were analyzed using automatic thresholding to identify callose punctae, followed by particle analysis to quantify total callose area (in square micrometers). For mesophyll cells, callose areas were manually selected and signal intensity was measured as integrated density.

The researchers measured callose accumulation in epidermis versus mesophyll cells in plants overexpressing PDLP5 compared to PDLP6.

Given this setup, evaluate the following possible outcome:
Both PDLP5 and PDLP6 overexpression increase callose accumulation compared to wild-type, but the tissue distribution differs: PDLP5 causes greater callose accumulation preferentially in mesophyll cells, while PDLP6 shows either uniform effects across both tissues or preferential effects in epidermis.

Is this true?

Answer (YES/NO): NO